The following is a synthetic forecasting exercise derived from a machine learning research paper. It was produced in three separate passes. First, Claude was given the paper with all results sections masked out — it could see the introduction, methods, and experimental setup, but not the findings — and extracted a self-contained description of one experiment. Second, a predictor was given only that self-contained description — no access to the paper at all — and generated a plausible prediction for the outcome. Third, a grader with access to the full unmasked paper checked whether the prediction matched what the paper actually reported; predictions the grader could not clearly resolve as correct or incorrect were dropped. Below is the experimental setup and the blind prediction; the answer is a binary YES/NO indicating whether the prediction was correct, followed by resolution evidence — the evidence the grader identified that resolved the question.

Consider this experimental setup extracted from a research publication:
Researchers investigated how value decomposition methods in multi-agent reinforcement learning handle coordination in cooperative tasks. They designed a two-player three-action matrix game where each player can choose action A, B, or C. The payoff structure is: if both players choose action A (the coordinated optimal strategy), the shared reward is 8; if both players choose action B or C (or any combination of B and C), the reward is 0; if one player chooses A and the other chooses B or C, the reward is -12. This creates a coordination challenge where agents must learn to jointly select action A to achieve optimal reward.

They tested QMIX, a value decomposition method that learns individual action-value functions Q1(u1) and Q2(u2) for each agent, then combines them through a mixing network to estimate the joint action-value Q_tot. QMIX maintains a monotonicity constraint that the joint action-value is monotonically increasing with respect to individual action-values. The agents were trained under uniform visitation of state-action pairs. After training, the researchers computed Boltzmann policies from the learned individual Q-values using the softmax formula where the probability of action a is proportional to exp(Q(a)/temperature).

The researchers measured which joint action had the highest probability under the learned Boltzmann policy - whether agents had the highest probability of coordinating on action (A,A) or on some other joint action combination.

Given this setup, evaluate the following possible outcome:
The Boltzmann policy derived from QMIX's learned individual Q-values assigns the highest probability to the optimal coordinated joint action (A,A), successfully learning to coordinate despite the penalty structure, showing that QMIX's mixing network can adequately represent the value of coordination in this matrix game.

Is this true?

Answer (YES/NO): NO